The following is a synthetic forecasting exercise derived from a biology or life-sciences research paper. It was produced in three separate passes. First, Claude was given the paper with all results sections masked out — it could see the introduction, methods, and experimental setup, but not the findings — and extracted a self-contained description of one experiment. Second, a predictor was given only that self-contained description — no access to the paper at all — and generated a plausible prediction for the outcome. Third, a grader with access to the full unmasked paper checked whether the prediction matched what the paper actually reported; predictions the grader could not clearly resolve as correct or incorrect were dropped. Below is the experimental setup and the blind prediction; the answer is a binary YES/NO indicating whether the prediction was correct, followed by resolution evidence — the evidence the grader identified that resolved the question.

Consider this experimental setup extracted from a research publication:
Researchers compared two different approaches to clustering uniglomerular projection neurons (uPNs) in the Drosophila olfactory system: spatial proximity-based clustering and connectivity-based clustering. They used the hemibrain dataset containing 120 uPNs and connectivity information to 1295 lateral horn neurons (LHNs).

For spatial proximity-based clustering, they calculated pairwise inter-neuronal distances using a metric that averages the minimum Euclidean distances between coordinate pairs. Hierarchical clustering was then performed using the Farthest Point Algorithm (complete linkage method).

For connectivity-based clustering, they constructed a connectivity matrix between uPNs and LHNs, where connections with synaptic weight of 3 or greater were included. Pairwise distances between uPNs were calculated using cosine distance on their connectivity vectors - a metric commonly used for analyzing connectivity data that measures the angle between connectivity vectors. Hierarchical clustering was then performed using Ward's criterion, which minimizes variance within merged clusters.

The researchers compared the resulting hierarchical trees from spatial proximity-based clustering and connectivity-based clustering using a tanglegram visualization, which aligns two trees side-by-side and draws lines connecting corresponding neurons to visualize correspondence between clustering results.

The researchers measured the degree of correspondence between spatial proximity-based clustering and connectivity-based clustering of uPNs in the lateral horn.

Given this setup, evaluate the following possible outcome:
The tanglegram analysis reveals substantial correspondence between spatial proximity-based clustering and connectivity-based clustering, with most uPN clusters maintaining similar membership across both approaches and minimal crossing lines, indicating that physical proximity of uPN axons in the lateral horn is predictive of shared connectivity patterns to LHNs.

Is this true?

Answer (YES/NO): YES